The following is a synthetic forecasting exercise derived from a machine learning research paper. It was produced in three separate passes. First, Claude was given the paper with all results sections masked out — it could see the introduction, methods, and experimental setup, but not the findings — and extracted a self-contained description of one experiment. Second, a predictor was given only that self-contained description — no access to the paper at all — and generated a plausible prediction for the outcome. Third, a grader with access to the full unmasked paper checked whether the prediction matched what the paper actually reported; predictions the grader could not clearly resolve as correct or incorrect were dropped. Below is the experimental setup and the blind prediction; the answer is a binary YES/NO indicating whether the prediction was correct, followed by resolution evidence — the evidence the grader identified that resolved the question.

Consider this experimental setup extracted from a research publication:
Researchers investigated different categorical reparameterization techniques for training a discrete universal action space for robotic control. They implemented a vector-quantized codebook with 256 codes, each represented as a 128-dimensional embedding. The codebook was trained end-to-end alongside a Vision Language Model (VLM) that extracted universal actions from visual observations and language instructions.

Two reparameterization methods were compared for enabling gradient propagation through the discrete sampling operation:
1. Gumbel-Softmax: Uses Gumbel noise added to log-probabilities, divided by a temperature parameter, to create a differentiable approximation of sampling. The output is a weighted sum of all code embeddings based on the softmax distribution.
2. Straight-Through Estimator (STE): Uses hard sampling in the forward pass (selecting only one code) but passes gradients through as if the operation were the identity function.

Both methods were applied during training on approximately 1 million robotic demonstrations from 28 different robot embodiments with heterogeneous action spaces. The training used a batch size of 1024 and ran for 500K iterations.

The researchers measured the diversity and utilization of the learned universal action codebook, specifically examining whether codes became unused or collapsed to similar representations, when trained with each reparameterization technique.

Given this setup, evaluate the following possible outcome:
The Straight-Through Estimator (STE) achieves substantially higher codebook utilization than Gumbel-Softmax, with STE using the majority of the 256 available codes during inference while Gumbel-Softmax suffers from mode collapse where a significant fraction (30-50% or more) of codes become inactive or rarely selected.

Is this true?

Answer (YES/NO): NO